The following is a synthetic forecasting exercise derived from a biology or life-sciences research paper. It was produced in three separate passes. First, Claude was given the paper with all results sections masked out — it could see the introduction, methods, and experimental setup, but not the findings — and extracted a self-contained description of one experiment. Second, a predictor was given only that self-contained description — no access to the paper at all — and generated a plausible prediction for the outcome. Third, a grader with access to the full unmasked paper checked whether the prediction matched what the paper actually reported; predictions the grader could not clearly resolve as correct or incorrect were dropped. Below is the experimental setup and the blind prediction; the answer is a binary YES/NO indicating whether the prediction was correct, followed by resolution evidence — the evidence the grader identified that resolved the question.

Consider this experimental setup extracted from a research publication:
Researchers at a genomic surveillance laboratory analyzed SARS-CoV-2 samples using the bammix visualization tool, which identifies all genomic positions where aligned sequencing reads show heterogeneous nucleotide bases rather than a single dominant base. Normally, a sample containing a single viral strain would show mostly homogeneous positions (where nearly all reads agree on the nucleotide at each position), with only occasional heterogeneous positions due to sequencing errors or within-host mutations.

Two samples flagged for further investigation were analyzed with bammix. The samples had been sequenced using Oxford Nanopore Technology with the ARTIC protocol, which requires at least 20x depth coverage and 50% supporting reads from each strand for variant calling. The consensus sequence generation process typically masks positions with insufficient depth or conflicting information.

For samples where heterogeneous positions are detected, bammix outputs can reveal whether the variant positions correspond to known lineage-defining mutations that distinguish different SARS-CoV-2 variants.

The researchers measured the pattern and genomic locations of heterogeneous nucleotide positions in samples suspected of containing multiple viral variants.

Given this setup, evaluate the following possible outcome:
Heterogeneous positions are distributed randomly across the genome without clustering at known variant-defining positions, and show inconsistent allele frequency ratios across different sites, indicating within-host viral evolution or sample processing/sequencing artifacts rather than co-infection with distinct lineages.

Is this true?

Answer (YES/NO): NO